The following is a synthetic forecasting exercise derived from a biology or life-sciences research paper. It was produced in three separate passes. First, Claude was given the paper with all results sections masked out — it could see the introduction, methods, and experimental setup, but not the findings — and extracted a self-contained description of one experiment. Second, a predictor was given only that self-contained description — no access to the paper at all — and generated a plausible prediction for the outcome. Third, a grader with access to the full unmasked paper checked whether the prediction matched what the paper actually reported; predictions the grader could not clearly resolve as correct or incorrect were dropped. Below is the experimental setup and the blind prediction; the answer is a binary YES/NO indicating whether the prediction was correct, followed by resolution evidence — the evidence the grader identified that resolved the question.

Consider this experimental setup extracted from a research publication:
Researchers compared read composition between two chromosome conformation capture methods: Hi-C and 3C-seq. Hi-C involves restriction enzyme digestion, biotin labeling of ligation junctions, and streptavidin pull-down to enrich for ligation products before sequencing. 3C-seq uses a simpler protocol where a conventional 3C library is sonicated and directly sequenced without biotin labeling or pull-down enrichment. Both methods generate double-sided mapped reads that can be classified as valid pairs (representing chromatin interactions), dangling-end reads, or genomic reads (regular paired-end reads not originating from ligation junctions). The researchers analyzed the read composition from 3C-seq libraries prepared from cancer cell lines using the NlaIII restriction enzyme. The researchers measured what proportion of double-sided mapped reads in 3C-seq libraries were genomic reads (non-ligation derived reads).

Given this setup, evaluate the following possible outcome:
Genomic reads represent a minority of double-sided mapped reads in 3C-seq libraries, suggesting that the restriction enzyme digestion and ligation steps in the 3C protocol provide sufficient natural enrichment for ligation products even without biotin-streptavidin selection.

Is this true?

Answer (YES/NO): NO